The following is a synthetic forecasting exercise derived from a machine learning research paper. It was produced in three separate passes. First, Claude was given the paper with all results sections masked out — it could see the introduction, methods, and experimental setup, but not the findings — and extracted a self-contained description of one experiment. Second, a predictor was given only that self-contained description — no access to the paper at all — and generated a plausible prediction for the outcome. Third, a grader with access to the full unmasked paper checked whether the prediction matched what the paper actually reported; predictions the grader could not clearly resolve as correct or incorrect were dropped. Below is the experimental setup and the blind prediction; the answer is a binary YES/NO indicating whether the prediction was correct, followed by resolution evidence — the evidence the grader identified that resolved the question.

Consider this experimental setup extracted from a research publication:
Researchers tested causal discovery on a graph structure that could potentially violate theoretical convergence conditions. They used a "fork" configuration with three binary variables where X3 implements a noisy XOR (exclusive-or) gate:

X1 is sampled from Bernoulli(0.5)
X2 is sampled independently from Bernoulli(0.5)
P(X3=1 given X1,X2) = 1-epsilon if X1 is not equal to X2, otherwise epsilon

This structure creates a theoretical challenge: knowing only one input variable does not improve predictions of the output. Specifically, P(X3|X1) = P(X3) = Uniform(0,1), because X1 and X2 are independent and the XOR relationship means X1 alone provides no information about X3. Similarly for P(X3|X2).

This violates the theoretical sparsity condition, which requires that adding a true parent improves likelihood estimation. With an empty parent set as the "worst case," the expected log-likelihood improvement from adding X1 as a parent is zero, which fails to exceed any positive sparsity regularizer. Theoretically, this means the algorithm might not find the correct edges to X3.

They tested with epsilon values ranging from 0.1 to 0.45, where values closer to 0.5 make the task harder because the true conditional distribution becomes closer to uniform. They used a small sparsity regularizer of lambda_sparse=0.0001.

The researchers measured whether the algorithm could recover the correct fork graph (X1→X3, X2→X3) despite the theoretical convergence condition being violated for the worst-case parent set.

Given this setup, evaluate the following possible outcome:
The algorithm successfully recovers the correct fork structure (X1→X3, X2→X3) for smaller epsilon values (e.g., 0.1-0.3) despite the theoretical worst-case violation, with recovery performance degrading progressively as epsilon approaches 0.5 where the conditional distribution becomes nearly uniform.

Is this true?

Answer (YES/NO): NO